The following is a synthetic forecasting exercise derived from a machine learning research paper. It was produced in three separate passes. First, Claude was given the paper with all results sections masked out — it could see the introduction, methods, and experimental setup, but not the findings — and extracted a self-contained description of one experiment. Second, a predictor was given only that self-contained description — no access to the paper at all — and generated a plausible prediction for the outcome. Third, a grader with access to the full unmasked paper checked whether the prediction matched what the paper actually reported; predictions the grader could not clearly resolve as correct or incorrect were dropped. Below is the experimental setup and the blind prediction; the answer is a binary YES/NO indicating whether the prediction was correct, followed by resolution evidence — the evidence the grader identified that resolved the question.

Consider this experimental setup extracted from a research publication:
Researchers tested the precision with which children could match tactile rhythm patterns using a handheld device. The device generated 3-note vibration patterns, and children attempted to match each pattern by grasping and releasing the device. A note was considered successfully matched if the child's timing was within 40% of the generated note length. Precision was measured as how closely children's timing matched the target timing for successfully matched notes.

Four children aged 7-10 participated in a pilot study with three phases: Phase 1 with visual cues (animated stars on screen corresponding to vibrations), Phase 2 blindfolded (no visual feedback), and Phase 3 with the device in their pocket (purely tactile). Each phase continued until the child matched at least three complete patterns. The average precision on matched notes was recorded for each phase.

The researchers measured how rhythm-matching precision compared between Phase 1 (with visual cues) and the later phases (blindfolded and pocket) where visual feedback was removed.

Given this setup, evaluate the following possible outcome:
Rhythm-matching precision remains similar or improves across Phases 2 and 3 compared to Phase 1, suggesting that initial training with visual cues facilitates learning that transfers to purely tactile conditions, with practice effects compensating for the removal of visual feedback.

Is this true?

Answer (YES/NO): YES